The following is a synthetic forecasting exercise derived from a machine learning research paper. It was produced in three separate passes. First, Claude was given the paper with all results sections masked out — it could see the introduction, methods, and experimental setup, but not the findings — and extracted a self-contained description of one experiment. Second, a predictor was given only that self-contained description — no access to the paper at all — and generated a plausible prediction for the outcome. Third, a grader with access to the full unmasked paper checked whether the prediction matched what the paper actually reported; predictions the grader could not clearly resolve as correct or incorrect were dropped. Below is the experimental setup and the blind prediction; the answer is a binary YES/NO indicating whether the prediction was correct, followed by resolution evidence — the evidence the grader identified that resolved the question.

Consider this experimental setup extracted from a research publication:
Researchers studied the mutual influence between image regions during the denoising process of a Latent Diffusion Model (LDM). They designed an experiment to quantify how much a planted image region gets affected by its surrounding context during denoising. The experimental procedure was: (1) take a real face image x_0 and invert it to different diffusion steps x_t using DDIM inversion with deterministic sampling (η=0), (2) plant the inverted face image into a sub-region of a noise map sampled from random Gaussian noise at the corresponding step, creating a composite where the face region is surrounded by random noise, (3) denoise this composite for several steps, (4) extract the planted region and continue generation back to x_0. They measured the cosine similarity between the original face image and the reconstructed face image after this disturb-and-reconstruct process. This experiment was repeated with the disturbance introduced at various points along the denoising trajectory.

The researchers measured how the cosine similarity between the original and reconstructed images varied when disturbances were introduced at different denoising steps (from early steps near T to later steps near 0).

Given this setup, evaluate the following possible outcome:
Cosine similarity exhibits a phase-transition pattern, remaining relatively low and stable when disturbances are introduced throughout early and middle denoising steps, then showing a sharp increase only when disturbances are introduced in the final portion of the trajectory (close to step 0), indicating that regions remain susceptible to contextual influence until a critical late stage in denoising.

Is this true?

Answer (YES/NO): NO